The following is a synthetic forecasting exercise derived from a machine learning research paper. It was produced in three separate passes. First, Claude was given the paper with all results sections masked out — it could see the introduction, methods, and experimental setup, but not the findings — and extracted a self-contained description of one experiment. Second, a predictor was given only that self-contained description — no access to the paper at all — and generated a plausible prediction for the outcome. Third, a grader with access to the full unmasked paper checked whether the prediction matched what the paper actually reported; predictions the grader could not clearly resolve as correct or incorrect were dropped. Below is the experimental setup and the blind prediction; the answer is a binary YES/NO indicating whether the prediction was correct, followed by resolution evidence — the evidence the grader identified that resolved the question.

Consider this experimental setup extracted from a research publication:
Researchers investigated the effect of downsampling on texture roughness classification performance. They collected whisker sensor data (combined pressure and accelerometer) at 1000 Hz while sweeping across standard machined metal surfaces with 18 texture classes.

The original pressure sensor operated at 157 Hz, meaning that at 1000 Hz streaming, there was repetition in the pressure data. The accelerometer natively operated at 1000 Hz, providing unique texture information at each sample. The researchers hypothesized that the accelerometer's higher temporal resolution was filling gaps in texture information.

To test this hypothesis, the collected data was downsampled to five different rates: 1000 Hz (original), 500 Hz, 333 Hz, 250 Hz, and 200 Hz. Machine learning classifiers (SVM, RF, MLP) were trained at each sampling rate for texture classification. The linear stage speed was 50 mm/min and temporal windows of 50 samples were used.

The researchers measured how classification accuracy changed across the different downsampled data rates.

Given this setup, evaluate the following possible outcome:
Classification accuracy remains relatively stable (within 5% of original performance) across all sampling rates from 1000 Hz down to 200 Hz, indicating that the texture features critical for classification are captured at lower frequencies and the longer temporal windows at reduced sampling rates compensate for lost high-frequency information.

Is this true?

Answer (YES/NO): NO